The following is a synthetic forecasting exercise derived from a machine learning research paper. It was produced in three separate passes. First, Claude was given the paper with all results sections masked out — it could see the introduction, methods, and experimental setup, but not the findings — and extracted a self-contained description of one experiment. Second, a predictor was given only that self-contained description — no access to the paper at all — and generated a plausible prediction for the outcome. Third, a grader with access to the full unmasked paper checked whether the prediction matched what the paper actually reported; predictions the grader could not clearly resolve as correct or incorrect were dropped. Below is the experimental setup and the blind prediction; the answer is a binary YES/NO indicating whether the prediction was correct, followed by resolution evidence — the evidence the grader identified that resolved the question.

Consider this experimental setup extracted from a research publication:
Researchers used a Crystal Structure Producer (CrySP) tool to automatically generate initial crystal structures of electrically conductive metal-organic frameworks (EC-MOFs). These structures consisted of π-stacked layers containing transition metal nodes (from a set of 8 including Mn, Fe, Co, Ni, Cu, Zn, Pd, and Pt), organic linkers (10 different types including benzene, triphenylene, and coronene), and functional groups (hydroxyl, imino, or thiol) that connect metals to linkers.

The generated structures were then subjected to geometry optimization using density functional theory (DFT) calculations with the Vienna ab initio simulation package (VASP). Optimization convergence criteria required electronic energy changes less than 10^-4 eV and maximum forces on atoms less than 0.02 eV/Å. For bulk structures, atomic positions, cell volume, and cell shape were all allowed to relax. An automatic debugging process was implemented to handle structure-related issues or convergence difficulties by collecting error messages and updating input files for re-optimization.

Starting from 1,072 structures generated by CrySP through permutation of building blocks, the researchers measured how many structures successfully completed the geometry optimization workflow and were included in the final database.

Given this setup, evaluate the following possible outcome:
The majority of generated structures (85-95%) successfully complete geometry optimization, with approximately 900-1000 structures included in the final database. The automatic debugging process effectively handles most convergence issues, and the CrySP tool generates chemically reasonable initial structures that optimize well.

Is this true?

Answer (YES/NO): NO